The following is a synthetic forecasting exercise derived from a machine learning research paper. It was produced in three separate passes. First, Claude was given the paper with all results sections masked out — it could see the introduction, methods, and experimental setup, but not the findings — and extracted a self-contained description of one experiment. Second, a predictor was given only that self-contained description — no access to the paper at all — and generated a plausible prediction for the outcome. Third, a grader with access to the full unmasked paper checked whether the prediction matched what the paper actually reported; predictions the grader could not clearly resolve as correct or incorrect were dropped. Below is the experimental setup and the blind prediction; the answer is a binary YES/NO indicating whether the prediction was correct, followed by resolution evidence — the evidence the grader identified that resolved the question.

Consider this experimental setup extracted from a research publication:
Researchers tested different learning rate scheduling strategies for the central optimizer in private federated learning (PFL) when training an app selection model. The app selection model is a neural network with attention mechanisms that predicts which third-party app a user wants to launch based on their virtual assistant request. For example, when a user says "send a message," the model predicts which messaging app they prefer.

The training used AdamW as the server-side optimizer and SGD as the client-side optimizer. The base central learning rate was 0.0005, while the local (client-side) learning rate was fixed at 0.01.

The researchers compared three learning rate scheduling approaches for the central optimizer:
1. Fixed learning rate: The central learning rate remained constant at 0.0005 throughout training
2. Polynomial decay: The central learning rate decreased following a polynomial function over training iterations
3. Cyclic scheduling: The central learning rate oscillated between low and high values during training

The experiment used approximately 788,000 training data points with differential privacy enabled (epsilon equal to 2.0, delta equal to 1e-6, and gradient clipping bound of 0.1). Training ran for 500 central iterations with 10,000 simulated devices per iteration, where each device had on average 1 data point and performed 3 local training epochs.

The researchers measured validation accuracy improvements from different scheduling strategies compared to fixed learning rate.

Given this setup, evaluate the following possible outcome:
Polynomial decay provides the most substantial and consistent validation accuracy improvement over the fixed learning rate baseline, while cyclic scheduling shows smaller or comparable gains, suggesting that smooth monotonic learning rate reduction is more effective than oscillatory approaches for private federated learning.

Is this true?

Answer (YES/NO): NO